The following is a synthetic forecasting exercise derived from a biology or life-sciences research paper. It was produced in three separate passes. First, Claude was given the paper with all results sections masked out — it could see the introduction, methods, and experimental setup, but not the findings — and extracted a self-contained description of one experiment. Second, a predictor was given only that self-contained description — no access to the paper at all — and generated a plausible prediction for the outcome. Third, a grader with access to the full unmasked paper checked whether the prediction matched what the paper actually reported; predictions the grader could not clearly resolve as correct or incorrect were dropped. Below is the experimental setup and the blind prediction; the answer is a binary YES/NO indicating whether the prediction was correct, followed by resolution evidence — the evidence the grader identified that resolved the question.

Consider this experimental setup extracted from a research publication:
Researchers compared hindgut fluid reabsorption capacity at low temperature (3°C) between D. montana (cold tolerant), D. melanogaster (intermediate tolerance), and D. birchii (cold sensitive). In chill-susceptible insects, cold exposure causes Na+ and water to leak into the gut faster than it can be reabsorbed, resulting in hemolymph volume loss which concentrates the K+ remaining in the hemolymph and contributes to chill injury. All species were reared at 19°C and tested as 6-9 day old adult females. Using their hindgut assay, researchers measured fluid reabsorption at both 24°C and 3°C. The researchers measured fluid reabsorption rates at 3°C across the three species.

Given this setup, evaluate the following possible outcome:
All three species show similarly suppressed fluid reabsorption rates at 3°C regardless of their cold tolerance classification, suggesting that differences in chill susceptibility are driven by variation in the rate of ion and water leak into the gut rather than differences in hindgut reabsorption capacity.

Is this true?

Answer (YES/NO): NO